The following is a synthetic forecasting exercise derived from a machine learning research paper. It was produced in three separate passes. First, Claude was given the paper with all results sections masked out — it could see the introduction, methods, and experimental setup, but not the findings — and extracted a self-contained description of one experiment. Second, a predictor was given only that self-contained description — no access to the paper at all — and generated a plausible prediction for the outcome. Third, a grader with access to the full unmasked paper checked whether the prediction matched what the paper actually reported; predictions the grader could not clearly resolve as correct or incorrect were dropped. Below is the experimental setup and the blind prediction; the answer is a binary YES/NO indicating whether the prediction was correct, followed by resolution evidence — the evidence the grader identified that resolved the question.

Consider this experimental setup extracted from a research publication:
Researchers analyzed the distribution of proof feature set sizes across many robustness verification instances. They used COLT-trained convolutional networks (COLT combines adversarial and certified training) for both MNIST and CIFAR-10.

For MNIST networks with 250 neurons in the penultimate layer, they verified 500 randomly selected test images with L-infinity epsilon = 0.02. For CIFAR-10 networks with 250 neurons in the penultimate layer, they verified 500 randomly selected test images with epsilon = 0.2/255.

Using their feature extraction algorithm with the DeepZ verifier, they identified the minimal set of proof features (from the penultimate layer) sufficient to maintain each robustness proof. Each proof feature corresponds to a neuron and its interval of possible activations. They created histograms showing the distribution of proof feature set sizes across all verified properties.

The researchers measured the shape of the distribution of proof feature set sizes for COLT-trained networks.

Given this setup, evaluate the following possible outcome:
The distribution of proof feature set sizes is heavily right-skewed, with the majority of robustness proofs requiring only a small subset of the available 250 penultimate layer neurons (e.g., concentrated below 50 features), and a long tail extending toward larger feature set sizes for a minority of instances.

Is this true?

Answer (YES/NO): YES